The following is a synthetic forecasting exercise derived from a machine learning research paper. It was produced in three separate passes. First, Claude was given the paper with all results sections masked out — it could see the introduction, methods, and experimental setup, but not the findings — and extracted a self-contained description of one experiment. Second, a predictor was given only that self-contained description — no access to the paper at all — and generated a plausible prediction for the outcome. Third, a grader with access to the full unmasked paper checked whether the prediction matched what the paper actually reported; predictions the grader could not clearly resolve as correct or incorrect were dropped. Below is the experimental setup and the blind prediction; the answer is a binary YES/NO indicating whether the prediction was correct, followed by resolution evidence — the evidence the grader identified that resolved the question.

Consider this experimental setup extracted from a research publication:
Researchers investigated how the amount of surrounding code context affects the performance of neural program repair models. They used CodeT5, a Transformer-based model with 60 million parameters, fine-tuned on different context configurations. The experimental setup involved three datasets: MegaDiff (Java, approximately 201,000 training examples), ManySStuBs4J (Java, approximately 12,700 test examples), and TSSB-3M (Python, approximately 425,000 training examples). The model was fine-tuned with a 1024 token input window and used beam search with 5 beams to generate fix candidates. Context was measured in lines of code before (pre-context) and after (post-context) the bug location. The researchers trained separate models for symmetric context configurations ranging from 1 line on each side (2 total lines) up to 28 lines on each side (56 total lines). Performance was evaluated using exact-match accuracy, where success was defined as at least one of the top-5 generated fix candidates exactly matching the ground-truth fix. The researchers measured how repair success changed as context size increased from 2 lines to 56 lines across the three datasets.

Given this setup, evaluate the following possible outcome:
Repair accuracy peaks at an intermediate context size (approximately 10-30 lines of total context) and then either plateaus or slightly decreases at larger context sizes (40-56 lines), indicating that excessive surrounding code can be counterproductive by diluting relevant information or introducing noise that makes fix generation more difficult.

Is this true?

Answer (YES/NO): NO